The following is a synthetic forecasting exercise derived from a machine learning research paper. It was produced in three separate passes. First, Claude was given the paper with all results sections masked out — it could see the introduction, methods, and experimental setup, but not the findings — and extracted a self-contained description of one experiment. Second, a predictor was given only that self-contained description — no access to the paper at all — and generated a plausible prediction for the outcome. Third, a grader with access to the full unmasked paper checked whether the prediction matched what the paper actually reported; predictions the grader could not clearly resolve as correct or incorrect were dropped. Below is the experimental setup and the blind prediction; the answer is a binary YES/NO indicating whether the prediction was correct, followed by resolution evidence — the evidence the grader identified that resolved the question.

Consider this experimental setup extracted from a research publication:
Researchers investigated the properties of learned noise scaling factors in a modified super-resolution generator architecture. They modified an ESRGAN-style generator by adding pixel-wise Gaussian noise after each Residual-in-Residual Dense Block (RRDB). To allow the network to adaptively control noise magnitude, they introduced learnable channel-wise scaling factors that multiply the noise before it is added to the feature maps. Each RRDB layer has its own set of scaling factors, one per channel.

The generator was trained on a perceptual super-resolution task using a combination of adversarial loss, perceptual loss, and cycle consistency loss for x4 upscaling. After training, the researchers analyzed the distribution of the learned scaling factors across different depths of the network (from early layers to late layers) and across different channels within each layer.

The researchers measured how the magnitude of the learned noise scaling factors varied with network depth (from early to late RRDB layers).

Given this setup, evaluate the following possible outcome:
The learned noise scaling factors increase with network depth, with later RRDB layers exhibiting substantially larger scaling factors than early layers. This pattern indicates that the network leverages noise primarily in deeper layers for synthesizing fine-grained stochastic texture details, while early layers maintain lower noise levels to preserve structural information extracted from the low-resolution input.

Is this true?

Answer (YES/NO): NO